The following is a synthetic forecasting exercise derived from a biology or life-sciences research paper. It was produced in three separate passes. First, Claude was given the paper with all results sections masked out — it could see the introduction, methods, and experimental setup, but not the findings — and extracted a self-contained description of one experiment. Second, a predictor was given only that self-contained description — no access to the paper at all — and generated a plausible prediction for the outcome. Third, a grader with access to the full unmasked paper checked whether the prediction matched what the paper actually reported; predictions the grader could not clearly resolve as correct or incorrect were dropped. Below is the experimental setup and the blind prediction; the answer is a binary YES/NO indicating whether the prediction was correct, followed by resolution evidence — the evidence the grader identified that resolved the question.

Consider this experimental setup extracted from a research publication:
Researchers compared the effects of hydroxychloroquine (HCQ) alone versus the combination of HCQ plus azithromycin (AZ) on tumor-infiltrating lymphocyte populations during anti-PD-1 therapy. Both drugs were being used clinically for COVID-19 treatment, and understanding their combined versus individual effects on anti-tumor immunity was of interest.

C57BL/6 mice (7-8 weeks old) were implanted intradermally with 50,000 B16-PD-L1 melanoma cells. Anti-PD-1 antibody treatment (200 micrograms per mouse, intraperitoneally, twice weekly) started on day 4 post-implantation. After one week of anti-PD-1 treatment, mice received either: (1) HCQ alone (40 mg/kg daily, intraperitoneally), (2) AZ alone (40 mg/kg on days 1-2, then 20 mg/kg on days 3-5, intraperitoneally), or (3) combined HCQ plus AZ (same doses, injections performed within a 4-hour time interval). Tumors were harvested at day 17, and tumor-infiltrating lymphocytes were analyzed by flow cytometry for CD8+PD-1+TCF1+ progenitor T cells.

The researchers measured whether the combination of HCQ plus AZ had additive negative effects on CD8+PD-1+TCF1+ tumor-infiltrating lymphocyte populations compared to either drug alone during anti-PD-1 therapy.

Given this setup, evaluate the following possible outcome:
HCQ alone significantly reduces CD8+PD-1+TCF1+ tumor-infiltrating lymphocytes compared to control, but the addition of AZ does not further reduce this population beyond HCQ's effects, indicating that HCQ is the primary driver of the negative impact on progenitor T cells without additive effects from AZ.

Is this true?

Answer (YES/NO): YES